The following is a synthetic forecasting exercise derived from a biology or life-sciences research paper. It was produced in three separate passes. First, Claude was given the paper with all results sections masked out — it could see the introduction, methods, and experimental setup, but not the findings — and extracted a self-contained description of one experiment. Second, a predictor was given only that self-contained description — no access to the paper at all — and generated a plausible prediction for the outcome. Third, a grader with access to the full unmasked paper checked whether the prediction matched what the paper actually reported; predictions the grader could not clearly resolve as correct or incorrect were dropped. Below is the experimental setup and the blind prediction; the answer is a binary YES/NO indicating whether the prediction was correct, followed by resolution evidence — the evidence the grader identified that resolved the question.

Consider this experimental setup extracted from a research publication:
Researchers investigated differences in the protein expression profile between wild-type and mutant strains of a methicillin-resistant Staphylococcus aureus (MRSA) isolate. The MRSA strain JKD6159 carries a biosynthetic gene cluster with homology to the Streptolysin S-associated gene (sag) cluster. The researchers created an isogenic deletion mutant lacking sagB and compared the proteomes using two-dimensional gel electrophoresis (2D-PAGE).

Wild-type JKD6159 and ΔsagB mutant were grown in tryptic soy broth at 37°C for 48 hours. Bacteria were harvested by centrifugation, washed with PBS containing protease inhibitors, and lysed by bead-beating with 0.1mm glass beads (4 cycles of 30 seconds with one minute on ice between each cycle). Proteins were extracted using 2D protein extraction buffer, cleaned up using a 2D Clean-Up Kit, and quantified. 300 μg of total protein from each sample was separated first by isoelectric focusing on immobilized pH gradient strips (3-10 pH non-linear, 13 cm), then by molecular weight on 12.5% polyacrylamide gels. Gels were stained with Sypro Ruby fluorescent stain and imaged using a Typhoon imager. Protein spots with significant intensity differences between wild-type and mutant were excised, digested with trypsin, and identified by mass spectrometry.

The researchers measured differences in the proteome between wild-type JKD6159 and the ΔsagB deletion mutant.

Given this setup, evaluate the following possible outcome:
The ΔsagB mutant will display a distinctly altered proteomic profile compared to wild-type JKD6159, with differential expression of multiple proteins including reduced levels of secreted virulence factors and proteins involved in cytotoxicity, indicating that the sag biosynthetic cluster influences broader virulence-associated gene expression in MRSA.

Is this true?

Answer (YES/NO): NO